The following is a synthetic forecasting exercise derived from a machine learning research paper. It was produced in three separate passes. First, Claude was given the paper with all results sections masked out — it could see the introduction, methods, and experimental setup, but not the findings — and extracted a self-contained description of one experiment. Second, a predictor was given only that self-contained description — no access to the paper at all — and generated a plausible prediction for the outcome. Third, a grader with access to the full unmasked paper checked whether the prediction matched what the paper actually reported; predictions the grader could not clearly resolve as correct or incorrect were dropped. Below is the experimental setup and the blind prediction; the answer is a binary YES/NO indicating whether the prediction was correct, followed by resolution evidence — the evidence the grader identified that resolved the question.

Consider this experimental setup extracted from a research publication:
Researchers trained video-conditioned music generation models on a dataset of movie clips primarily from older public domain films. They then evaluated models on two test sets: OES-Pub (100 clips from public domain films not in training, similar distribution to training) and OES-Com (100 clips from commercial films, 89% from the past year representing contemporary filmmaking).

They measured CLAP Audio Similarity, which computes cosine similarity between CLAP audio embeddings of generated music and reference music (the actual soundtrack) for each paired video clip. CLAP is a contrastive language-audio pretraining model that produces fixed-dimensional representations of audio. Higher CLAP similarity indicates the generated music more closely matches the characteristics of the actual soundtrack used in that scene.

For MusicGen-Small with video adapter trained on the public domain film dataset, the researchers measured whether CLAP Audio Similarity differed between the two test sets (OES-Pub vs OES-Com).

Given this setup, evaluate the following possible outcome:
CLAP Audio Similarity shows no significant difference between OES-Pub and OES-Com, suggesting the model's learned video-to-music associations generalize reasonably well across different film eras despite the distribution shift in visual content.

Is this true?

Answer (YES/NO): NO